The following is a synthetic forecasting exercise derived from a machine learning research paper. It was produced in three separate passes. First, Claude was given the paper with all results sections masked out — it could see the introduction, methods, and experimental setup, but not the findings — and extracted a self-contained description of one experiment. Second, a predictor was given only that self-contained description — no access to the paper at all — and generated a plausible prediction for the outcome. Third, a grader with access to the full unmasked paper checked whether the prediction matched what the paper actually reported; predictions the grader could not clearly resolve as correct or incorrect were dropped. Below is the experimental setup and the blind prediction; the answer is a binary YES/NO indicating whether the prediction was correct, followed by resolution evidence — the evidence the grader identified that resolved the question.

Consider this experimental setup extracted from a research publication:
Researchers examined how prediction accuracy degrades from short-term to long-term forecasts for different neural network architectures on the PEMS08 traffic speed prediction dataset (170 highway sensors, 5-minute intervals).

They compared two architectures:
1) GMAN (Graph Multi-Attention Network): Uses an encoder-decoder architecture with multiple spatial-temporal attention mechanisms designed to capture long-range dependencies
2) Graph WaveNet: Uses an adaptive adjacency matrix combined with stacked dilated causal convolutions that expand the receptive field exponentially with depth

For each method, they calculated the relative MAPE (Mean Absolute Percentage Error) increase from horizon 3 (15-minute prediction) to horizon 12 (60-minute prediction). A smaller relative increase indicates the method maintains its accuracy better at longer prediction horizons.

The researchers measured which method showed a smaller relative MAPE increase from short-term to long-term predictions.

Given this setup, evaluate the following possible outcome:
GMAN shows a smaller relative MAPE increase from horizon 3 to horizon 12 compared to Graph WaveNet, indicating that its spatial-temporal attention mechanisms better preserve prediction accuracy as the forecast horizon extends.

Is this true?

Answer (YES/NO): YES